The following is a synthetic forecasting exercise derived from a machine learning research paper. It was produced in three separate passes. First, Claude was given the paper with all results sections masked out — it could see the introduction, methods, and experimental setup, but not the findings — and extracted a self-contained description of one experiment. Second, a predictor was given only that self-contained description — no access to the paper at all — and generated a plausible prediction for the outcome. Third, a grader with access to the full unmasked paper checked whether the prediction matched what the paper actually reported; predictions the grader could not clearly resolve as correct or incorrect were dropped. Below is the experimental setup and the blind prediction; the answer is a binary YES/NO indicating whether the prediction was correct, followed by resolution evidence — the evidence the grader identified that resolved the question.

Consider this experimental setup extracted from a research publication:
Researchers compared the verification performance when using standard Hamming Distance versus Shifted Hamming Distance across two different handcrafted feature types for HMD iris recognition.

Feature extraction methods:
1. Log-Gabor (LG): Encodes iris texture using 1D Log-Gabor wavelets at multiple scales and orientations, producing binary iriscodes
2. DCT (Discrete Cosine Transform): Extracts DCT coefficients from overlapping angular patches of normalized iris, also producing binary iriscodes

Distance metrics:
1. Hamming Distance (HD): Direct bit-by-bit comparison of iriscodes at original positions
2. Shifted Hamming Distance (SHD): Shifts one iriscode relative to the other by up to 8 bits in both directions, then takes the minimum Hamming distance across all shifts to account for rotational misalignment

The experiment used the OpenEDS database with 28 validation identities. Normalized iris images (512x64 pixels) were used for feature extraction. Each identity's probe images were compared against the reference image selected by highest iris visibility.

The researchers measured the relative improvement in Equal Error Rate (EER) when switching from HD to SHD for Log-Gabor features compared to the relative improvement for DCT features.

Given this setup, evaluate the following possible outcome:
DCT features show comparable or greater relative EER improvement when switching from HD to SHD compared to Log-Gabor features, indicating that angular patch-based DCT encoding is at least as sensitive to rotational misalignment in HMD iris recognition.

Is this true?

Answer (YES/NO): YES